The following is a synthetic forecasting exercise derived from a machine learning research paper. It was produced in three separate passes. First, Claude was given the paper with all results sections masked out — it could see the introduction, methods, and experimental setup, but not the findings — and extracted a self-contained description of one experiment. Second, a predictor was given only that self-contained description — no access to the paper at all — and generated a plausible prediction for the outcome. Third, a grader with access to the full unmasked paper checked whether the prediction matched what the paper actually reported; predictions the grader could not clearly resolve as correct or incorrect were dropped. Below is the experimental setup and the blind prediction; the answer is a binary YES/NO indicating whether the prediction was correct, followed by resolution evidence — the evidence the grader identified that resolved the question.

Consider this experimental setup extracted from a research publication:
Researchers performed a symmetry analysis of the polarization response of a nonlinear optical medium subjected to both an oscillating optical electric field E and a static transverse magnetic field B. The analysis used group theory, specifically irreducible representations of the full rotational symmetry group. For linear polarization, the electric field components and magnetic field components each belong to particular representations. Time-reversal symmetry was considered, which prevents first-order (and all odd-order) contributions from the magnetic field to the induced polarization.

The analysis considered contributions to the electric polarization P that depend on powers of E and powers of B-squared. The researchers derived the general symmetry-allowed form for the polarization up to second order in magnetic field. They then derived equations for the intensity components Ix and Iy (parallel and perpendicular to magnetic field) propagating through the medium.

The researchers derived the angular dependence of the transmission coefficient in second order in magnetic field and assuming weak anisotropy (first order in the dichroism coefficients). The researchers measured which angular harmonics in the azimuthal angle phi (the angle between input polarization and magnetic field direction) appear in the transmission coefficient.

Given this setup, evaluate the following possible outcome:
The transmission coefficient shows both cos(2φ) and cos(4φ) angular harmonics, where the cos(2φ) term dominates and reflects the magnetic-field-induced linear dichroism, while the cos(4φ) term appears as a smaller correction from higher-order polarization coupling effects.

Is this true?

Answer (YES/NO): NO